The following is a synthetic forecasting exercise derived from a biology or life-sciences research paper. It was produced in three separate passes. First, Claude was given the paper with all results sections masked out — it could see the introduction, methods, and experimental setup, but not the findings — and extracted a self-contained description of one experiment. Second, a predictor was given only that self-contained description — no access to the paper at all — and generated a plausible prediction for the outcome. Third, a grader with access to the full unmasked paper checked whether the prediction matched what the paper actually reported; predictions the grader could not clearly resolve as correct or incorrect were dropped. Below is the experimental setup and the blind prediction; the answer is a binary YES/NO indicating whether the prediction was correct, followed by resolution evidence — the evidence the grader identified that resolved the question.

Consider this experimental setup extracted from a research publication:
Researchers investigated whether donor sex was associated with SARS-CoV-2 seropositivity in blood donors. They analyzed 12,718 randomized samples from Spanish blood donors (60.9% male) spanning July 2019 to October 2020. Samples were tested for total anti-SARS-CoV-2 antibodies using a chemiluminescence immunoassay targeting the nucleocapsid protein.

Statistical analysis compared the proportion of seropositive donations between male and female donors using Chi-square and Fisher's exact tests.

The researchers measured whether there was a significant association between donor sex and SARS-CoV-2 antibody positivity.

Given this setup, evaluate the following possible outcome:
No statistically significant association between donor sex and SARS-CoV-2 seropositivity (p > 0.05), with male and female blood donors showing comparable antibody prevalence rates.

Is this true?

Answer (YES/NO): YES